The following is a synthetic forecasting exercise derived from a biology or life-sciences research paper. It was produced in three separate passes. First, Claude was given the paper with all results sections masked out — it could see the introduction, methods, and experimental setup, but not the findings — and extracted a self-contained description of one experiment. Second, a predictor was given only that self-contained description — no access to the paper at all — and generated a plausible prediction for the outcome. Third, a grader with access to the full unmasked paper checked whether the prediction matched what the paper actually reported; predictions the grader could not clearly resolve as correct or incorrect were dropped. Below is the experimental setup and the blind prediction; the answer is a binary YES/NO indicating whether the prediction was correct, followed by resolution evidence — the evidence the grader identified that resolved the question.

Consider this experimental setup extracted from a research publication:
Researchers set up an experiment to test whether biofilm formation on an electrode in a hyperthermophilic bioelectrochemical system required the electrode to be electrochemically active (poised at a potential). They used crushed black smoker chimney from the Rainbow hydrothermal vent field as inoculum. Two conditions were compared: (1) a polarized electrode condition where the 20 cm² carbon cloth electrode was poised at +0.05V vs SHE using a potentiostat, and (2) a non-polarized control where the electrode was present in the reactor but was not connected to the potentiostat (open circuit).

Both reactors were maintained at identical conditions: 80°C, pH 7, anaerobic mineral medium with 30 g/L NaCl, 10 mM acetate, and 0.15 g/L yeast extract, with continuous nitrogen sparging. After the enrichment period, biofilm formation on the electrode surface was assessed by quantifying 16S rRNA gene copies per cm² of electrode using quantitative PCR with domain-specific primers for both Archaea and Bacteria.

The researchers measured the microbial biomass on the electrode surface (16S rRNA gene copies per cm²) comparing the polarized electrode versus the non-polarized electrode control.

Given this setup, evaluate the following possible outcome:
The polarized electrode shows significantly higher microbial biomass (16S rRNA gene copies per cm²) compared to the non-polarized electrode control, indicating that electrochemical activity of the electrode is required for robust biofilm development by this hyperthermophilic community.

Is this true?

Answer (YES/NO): YES